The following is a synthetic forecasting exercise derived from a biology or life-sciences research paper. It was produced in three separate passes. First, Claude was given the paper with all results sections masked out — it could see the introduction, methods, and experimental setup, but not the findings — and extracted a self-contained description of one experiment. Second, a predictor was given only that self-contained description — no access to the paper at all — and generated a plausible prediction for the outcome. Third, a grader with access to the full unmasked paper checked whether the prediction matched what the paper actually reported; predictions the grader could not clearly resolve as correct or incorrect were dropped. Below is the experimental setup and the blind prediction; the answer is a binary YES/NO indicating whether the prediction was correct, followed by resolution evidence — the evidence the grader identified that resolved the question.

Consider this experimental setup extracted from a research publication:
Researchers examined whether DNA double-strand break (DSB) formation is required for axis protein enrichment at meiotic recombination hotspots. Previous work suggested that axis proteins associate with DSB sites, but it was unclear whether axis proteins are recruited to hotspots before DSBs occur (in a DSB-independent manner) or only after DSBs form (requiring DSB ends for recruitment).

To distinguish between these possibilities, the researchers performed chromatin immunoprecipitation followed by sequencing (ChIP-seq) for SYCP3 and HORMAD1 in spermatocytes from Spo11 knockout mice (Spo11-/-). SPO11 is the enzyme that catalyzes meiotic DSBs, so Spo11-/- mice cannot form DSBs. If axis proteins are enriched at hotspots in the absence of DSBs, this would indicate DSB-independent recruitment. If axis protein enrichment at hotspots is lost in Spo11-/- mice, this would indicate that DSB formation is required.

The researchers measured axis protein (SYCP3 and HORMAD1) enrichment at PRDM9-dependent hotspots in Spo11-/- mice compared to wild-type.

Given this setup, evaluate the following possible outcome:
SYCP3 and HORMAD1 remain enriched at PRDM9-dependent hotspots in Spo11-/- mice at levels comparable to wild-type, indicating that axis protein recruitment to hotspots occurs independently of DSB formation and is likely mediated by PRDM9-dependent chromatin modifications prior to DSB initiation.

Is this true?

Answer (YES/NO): YES